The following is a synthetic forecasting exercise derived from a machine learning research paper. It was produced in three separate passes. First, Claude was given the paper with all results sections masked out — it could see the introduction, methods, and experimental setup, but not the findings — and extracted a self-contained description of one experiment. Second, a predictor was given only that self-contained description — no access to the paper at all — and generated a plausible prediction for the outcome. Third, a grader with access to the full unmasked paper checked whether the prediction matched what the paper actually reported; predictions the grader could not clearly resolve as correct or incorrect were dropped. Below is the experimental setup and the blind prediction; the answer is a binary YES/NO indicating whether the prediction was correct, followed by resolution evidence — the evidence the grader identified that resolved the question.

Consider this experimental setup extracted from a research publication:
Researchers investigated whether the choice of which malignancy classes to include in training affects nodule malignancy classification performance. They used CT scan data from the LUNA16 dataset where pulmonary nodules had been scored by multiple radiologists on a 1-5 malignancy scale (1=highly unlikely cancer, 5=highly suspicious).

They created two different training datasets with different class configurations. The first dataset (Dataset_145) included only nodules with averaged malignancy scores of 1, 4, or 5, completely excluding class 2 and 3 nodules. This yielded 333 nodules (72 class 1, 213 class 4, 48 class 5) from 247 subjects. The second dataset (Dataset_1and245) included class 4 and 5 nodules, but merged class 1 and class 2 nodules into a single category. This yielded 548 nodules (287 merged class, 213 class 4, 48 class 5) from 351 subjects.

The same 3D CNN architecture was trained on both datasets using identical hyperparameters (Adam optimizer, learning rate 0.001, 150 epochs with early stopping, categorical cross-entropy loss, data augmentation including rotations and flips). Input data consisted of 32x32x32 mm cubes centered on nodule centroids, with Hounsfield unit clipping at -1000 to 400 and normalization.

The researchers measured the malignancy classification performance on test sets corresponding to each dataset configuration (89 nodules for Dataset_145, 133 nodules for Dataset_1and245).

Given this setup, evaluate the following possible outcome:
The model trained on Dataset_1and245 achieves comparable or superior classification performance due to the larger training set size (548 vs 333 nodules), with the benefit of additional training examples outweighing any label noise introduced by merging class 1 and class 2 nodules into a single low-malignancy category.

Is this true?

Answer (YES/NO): YES